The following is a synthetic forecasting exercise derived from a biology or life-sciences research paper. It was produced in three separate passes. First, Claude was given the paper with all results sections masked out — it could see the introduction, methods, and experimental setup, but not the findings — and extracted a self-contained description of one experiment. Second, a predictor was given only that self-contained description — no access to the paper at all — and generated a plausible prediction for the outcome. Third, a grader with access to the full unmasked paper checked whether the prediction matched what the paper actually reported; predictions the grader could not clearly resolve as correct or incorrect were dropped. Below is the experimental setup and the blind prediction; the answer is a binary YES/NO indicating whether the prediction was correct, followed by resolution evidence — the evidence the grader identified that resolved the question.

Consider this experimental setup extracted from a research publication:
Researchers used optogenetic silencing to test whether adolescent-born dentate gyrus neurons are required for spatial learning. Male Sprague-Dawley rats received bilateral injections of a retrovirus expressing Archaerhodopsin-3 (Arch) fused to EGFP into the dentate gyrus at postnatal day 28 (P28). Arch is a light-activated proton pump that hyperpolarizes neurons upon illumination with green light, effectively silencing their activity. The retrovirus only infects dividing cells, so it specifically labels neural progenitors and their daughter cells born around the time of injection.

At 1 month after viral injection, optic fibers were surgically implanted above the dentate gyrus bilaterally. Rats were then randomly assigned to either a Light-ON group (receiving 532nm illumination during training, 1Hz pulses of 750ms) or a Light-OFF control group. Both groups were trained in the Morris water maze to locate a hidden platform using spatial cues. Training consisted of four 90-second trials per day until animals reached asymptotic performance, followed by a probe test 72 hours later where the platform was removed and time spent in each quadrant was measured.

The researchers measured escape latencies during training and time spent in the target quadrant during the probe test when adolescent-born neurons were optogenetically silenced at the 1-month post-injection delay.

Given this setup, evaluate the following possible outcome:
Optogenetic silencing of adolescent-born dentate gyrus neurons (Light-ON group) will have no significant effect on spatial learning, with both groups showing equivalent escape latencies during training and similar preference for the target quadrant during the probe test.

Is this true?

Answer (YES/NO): YES